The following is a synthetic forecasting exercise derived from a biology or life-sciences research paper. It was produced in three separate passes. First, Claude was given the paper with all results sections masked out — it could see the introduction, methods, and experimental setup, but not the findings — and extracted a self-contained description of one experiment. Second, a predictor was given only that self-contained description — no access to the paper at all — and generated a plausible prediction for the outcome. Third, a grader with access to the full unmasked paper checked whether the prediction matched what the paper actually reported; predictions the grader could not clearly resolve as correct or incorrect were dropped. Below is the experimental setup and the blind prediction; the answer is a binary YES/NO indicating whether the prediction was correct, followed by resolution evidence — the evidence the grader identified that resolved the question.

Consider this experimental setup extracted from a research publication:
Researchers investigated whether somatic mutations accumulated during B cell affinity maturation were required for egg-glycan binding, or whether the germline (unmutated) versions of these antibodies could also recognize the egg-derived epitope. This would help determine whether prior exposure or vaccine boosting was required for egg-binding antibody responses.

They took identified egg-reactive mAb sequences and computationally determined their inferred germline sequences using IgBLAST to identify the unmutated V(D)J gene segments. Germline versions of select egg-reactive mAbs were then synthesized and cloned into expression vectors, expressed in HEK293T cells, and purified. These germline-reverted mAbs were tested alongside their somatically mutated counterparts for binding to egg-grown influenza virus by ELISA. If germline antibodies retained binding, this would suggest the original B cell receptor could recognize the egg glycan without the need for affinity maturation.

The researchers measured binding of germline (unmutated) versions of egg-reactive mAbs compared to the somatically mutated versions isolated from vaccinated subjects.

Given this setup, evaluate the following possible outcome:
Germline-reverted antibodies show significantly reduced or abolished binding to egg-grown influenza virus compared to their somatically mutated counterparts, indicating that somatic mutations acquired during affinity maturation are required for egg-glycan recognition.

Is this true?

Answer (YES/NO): NO